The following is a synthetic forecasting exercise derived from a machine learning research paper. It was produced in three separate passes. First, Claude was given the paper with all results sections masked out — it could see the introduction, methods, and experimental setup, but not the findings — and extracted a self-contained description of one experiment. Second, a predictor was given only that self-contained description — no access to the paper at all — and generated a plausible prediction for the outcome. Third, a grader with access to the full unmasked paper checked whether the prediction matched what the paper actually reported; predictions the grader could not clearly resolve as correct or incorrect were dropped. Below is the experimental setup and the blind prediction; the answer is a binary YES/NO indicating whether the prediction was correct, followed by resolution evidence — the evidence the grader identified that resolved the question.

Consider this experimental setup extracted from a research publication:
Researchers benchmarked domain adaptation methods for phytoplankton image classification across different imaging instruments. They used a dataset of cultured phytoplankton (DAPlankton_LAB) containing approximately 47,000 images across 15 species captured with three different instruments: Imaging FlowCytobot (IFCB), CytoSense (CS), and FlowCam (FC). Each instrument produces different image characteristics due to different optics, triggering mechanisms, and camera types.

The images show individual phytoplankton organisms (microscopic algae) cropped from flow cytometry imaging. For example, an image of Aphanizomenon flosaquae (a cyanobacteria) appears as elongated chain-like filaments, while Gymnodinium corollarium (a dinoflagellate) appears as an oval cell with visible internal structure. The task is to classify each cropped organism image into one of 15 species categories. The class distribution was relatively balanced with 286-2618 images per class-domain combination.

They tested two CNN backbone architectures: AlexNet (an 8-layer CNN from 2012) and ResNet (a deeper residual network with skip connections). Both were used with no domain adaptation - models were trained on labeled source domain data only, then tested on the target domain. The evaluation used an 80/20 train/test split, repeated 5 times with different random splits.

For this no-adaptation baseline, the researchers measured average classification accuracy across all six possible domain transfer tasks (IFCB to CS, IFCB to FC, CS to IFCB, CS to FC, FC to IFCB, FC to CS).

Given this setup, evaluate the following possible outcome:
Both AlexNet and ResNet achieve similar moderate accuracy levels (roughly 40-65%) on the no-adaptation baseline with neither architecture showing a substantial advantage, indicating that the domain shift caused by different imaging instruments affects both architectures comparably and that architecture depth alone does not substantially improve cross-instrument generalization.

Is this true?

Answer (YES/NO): NO